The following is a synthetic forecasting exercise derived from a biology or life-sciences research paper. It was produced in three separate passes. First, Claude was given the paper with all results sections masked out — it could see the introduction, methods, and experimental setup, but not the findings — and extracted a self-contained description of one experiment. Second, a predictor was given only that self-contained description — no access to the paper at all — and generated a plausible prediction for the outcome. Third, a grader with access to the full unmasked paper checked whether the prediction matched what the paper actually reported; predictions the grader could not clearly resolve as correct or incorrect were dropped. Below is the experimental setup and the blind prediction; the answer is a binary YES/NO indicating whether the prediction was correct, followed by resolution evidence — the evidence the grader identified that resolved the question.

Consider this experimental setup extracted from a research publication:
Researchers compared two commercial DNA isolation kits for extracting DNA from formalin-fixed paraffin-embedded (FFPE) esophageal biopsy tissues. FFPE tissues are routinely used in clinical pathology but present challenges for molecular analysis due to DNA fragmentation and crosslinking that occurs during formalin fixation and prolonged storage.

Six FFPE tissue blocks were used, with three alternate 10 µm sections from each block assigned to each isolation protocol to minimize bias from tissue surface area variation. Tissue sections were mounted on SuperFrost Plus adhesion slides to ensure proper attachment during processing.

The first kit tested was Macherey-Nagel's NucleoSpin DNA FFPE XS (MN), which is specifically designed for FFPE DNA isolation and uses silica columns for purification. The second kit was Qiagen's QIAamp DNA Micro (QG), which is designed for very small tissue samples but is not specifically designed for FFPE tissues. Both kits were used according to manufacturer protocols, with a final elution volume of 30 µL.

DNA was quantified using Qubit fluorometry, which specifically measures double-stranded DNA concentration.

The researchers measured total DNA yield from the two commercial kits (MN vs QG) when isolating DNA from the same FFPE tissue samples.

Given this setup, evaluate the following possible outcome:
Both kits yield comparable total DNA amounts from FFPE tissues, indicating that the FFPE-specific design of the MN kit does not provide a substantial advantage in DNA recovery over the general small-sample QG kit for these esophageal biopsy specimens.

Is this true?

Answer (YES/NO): NO